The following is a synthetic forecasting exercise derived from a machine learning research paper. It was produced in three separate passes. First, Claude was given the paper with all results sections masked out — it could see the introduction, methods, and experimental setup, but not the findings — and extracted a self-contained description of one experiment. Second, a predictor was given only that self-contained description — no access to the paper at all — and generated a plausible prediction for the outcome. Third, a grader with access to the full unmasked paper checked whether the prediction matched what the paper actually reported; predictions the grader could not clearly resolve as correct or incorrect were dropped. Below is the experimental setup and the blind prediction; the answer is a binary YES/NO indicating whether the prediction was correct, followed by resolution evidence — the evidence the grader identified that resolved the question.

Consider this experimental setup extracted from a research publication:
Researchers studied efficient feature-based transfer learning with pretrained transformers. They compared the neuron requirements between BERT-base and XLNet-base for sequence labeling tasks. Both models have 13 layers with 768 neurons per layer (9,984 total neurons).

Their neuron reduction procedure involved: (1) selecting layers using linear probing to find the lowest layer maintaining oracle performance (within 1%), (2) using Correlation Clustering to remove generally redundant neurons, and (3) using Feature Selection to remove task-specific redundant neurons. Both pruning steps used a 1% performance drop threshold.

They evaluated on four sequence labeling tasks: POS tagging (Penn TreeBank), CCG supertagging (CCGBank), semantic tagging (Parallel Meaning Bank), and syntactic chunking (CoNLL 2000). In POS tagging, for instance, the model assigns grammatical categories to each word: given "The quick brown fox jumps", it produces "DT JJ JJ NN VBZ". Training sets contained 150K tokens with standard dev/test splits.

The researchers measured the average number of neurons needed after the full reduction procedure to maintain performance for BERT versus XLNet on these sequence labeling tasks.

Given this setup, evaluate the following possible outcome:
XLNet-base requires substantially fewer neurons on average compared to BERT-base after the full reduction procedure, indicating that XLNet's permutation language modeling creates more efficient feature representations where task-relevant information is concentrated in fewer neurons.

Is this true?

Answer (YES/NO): NO